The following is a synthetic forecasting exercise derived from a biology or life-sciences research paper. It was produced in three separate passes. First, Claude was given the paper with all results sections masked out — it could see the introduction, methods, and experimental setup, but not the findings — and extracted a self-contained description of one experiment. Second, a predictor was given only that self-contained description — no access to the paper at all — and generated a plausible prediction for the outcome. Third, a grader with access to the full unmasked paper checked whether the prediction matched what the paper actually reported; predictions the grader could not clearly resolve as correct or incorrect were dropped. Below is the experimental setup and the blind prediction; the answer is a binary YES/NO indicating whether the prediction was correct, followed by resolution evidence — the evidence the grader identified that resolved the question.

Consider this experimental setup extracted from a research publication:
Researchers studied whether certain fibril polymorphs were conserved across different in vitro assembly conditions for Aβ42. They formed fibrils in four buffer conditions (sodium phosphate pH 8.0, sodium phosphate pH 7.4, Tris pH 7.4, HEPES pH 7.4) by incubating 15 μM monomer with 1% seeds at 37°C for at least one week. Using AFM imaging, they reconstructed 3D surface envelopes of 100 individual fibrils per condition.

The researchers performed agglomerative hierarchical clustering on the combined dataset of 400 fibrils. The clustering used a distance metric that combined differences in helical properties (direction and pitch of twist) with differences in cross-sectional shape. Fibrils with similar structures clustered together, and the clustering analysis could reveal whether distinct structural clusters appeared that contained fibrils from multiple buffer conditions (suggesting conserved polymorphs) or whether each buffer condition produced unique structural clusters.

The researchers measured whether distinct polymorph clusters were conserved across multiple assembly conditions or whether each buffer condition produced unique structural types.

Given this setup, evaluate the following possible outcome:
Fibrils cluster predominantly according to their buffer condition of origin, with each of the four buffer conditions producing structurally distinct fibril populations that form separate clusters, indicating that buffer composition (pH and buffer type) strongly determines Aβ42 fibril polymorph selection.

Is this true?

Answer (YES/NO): NO